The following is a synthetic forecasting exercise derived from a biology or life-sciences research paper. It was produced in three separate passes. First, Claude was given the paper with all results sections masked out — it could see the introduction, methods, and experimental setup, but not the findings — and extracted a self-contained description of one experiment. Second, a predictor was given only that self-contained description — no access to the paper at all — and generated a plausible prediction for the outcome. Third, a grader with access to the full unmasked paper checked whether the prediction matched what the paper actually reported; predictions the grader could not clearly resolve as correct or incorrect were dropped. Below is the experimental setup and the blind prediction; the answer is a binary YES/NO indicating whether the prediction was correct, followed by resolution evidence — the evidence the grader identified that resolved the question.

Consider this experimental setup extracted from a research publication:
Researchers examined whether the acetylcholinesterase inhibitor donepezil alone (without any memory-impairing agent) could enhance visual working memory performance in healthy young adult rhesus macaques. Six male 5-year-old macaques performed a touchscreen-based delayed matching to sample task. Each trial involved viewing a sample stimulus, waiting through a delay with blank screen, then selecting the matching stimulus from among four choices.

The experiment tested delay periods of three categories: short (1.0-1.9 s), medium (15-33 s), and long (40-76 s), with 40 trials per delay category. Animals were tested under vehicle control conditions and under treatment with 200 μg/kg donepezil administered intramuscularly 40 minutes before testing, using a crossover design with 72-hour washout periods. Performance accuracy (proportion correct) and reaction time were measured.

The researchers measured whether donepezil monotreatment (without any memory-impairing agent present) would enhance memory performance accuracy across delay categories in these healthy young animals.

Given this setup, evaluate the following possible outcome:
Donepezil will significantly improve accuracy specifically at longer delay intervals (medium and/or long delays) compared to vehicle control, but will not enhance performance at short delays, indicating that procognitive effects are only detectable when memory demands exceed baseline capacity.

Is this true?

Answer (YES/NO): NO